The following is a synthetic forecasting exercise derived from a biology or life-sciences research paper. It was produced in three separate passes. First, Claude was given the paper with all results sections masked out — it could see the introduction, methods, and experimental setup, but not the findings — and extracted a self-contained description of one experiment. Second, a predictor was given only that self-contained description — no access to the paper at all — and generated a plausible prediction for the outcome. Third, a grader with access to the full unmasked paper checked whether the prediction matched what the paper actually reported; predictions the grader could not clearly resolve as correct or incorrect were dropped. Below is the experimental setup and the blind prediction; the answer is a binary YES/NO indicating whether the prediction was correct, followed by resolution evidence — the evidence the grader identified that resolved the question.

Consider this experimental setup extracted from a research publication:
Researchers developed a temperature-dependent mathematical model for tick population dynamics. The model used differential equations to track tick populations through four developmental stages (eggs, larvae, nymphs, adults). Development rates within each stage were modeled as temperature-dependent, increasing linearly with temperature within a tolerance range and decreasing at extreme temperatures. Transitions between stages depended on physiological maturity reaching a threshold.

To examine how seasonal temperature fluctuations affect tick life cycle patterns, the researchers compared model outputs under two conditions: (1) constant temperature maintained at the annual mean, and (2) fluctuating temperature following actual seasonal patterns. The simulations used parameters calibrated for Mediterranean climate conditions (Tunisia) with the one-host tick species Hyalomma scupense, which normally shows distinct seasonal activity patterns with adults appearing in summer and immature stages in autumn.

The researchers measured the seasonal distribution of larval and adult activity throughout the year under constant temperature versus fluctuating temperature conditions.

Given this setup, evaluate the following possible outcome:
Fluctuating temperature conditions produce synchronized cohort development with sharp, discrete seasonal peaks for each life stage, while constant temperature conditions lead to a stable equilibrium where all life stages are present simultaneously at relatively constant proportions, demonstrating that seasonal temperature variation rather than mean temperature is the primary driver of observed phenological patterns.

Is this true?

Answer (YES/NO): NO